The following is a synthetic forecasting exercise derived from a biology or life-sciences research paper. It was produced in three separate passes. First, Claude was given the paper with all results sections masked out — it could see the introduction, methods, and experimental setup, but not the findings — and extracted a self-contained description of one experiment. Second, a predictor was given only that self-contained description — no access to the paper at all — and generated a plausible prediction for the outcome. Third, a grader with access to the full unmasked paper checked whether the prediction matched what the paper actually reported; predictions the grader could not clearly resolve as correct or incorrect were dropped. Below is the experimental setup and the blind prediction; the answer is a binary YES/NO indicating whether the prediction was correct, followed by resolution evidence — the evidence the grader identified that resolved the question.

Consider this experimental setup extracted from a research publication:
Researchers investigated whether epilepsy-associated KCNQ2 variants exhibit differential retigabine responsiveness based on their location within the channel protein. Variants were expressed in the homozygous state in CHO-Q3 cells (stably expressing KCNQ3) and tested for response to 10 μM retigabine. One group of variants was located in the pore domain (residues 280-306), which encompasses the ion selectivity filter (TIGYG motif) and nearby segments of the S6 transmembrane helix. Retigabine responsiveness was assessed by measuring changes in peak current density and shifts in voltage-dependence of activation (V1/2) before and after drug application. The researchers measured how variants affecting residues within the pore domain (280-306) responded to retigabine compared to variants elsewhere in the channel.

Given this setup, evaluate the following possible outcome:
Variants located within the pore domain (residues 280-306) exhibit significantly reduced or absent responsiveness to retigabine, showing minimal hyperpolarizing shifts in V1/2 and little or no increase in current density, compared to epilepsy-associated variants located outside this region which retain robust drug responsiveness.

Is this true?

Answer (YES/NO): YES